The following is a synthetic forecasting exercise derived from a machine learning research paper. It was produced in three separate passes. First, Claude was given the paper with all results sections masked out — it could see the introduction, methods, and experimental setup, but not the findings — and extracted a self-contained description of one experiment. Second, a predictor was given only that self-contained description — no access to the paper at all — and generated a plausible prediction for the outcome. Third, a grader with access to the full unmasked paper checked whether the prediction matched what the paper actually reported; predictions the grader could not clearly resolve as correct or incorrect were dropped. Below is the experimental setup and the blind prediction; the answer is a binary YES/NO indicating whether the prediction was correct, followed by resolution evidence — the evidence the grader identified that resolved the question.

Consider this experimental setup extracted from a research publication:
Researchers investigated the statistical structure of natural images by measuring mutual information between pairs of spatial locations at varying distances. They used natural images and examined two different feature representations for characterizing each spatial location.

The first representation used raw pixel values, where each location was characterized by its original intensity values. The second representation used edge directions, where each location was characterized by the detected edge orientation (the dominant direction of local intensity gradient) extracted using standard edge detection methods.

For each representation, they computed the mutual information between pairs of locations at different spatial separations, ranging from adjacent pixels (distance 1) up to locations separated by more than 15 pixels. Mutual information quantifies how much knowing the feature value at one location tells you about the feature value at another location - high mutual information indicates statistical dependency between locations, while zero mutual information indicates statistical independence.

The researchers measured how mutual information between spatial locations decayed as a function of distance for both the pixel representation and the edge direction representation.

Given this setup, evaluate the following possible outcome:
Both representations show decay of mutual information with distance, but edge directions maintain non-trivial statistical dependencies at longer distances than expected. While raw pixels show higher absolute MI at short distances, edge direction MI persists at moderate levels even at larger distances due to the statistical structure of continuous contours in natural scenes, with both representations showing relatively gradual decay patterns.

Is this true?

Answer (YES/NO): YES